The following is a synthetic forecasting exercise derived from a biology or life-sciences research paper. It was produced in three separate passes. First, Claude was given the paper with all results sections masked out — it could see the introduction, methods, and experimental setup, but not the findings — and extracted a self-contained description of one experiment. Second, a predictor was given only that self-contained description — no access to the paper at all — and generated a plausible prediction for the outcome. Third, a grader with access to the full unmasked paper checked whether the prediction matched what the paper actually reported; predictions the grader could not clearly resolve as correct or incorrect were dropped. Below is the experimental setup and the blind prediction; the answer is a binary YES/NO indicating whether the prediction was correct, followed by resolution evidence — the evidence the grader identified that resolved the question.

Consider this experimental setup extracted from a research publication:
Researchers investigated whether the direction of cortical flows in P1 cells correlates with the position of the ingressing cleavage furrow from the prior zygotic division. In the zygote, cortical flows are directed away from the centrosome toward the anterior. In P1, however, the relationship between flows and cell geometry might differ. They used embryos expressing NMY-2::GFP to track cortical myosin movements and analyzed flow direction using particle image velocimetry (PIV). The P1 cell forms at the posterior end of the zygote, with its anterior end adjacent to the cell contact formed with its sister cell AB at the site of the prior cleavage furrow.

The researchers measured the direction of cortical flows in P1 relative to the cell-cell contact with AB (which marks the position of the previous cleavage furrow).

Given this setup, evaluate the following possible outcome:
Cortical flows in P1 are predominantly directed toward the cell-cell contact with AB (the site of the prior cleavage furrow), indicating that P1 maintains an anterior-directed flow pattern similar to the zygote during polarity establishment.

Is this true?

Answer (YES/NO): YES